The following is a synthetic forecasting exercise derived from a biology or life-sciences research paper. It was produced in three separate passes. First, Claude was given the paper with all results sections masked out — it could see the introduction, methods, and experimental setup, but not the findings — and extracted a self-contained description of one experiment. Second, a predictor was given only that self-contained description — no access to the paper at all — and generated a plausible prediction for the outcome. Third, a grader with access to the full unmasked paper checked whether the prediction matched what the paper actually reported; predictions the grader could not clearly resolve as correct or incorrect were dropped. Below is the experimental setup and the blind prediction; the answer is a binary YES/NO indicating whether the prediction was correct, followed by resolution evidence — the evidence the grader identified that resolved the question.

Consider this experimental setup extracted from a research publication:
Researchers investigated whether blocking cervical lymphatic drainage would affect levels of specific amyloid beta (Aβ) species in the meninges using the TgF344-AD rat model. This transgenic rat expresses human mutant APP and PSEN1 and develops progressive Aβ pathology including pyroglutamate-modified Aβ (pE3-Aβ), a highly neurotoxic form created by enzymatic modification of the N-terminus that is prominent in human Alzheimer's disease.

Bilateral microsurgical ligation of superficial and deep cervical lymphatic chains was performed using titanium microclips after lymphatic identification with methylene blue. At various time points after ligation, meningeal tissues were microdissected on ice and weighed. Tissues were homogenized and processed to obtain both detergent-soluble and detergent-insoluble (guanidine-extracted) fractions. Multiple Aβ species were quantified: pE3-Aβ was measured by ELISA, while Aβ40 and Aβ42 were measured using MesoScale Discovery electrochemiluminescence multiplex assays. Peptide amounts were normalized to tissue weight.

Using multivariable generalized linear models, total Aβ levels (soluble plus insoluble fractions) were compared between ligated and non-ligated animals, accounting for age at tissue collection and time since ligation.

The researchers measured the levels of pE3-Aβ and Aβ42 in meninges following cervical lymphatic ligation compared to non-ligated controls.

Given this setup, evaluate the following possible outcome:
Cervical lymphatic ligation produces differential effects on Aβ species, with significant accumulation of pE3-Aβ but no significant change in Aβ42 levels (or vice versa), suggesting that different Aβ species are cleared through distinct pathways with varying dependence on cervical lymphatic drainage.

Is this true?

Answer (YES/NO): YES